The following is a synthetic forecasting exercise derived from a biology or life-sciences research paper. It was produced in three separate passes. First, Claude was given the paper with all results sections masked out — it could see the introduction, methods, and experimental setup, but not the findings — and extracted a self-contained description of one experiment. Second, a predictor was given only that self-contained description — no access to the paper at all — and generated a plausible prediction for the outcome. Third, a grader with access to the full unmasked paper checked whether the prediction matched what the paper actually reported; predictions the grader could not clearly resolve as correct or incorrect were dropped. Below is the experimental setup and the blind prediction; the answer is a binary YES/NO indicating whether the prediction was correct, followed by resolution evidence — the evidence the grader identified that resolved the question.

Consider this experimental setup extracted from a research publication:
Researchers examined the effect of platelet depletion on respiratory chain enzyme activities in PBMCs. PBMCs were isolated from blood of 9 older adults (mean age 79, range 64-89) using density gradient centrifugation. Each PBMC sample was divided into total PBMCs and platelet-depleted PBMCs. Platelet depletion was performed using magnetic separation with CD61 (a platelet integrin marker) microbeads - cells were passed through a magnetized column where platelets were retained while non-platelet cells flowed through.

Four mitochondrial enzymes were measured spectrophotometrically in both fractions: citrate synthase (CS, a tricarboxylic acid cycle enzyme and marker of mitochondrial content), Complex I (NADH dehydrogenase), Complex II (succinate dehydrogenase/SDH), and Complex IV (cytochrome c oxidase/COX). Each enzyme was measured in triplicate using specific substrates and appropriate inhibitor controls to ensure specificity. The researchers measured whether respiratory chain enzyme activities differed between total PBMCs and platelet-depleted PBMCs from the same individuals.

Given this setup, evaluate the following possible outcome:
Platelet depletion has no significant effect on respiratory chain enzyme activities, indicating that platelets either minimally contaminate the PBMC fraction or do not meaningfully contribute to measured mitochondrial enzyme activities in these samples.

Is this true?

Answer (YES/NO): NO